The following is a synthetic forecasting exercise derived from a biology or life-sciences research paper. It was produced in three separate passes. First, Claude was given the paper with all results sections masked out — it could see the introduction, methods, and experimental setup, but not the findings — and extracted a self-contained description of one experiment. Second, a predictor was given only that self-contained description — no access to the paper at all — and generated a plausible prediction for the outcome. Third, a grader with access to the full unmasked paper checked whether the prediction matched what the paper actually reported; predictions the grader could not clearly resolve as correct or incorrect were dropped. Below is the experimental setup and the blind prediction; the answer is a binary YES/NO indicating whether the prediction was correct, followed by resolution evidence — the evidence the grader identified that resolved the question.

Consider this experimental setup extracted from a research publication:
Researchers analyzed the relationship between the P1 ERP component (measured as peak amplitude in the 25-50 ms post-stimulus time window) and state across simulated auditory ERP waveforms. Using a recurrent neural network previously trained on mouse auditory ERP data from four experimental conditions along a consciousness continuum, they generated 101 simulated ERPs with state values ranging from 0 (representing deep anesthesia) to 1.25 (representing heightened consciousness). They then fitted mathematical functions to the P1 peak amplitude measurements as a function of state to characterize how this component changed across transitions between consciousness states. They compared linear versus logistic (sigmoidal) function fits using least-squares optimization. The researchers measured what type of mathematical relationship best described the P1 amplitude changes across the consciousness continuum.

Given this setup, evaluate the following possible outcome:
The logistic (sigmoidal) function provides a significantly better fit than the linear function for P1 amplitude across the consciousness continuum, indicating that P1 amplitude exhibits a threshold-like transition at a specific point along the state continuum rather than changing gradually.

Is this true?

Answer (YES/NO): YES